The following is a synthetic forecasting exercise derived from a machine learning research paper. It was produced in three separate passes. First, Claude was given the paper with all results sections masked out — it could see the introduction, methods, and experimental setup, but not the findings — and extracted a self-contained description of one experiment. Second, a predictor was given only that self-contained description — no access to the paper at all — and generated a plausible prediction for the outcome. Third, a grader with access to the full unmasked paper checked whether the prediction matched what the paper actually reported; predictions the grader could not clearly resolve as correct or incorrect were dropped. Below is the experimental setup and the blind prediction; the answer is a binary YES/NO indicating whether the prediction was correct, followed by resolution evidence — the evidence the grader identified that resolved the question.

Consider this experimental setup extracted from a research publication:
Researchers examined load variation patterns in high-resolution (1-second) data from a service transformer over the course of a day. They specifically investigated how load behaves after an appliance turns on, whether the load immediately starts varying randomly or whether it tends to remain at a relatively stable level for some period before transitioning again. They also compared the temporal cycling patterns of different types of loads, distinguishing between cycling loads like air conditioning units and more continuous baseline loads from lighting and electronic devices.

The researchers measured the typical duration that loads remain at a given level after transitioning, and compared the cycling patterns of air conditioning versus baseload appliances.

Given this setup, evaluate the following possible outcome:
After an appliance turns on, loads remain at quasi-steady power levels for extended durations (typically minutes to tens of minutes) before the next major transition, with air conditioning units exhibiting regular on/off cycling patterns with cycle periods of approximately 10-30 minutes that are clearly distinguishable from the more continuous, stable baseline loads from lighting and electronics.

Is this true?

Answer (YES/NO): NO